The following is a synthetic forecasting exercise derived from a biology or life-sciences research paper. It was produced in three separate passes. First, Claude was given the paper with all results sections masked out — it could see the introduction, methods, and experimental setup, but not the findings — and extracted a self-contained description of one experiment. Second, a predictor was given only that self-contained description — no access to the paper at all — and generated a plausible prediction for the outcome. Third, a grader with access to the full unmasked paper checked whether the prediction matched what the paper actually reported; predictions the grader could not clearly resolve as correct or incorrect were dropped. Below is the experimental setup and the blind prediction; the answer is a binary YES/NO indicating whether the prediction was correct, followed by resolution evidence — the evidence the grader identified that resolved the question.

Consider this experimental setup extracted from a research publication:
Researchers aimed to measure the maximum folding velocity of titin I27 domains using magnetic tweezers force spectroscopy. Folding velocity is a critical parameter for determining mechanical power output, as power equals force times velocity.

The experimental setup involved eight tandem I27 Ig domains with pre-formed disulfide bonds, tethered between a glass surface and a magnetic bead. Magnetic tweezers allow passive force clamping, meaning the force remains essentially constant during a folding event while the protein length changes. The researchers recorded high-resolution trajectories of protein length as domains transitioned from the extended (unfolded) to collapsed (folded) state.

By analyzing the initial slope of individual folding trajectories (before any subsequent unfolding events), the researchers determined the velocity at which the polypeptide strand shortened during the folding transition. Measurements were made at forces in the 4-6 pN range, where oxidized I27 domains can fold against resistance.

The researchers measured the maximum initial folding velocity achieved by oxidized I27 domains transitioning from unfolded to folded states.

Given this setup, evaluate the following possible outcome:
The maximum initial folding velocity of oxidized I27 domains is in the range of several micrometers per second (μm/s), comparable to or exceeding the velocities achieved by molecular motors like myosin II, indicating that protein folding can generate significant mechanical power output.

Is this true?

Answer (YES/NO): NO